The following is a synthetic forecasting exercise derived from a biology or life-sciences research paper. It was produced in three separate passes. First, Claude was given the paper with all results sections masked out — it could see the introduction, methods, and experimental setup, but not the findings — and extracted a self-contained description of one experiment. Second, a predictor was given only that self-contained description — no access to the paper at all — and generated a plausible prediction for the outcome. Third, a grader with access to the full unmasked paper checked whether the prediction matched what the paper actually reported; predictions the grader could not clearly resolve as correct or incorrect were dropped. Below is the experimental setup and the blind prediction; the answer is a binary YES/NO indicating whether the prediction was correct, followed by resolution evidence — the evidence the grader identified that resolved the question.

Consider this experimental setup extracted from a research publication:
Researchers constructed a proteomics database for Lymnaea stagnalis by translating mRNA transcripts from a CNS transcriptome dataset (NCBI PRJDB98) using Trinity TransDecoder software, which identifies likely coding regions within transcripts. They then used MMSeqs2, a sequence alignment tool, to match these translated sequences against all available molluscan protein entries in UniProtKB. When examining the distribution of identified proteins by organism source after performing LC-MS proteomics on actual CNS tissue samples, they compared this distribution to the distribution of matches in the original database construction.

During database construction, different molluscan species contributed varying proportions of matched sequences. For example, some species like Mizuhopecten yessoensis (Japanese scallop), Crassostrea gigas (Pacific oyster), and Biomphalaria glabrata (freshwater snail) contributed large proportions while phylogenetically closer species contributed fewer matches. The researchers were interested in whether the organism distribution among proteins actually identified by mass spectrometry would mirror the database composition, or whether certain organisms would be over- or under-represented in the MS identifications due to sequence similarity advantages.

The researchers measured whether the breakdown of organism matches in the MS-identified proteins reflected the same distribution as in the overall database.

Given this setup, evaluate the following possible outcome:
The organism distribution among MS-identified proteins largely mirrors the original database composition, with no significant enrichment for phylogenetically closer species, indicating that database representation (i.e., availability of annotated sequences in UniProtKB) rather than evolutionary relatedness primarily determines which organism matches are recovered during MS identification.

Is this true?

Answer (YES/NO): YES